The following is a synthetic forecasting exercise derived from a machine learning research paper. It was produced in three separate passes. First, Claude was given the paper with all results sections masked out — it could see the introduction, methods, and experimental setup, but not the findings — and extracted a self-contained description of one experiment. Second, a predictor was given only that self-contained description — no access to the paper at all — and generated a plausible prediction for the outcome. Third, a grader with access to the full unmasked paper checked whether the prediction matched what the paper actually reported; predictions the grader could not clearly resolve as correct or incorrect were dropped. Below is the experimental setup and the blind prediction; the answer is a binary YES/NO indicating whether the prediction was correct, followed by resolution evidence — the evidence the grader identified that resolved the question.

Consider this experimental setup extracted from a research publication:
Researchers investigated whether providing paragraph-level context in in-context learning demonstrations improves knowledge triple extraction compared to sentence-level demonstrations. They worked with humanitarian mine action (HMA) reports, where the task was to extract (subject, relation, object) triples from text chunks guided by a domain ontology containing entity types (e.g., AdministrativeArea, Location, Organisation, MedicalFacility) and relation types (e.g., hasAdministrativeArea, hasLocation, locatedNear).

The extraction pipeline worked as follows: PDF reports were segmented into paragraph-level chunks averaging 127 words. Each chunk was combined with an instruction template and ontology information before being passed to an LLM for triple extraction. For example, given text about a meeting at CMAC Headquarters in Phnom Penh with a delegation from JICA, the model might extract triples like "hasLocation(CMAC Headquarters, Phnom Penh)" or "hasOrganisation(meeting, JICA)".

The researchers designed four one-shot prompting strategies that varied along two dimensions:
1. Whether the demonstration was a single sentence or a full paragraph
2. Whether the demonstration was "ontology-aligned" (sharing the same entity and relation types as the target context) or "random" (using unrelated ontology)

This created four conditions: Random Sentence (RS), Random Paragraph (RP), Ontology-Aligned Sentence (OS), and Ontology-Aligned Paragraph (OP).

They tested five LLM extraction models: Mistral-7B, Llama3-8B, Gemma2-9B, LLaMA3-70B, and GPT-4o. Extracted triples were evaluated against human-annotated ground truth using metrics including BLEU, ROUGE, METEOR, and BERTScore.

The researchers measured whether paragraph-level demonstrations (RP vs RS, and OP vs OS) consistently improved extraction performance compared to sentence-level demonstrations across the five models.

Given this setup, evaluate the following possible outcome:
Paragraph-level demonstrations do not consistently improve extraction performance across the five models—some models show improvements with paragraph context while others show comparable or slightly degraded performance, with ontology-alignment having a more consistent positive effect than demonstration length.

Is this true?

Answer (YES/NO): YES